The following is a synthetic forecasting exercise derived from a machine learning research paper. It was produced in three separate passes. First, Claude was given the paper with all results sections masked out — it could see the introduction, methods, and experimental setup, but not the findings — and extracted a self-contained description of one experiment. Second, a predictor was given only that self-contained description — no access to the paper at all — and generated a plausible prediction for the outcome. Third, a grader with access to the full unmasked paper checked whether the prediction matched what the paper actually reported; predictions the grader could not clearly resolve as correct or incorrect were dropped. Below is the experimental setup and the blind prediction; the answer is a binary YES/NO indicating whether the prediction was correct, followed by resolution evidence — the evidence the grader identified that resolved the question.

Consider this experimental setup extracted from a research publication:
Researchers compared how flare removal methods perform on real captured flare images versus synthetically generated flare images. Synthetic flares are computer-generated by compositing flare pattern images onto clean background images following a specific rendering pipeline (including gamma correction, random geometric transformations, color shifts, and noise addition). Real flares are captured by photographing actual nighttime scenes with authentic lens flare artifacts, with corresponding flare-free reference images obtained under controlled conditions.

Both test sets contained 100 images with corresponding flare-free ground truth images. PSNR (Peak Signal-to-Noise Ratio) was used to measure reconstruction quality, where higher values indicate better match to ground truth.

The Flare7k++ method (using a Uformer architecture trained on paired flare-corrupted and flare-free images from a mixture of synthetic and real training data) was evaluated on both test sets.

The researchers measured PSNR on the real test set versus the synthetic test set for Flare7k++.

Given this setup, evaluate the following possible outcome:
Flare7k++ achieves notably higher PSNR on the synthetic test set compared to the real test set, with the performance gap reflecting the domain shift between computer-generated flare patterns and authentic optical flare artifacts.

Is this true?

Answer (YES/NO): YES